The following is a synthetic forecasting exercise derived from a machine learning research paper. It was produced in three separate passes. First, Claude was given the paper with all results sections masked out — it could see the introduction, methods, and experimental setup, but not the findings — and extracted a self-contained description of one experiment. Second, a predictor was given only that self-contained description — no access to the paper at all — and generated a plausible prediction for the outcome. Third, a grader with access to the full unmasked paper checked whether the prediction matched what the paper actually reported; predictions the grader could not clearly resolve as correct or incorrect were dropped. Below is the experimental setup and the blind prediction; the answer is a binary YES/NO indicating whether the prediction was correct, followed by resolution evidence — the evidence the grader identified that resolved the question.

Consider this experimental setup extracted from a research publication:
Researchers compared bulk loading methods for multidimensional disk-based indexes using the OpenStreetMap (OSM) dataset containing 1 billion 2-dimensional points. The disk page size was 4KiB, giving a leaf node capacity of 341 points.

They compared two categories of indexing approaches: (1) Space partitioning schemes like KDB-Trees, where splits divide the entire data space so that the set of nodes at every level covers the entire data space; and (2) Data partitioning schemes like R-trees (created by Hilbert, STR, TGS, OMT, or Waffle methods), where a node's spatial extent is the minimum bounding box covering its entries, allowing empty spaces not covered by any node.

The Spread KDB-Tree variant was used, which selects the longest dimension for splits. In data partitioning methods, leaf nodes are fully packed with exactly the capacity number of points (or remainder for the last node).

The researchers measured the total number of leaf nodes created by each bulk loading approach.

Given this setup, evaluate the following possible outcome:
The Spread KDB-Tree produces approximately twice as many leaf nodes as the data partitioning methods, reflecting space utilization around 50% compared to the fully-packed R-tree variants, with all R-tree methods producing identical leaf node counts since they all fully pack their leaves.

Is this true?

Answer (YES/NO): NO